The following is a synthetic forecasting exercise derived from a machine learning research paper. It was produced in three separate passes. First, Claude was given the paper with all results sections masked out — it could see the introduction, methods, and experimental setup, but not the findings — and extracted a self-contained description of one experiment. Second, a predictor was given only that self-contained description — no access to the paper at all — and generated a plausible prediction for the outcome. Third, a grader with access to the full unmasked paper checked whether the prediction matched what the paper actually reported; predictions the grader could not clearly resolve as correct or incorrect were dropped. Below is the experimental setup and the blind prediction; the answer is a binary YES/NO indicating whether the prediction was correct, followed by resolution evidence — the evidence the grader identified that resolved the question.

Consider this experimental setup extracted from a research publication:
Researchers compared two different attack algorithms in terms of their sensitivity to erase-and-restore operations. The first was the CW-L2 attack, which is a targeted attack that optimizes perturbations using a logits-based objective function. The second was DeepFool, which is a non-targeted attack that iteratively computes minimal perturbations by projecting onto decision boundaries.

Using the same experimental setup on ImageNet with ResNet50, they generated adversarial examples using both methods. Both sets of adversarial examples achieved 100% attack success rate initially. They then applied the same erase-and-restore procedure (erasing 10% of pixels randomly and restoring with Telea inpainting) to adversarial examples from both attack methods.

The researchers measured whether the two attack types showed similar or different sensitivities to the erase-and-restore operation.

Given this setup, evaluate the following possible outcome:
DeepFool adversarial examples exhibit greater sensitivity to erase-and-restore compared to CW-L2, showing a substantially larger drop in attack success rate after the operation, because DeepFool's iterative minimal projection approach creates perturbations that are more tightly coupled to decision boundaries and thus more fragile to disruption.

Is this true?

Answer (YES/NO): NO